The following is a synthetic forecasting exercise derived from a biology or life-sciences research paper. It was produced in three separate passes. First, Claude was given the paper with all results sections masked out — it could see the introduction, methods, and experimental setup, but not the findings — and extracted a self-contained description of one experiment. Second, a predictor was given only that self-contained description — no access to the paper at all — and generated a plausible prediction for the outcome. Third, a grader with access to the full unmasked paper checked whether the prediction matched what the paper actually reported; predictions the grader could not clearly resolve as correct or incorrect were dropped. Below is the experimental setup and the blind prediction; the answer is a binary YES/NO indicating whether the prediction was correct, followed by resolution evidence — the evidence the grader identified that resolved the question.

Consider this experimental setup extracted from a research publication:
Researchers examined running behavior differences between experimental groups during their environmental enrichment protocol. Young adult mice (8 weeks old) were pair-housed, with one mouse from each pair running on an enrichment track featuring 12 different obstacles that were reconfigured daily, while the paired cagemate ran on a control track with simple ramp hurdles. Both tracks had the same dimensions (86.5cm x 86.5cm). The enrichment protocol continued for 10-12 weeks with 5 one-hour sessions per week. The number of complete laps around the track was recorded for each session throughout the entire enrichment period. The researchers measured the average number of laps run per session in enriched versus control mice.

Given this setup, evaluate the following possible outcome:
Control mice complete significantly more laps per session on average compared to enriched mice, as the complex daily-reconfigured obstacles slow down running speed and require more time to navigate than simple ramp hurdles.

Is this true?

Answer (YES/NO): YES